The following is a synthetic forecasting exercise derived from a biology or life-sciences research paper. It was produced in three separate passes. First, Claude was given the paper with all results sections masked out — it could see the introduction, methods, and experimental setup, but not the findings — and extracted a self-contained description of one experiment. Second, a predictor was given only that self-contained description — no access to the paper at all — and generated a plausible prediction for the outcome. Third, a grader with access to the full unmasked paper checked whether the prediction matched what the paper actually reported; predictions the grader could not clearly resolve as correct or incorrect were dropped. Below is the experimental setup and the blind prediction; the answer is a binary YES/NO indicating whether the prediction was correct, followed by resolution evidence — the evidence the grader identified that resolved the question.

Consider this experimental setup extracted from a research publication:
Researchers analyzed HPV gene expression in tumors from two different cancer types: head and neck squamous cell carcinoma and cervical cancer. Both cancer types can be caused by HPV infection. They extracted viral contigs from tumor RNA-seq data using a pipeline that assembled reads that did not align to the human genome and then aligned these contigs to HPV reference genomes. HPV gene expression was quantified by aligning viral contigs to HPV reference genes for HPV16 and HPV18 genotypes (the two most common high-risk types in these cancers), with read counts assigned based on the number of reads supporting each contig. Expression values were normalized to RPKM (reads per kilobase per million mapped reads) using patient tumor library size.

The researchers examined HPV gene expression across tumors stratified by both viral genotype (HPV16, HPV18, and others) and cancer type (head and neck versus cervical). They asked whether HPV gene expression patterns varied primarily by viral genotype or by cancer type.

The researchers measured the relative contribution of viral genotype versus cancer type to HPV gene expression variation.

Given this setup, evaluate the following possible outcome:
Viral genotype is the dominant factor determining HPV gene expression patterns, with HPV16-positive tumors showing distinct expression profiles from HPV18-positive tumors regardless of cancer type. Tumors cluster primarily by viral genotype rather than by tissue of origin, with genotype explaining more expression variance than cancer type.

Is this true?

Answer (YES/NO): YES